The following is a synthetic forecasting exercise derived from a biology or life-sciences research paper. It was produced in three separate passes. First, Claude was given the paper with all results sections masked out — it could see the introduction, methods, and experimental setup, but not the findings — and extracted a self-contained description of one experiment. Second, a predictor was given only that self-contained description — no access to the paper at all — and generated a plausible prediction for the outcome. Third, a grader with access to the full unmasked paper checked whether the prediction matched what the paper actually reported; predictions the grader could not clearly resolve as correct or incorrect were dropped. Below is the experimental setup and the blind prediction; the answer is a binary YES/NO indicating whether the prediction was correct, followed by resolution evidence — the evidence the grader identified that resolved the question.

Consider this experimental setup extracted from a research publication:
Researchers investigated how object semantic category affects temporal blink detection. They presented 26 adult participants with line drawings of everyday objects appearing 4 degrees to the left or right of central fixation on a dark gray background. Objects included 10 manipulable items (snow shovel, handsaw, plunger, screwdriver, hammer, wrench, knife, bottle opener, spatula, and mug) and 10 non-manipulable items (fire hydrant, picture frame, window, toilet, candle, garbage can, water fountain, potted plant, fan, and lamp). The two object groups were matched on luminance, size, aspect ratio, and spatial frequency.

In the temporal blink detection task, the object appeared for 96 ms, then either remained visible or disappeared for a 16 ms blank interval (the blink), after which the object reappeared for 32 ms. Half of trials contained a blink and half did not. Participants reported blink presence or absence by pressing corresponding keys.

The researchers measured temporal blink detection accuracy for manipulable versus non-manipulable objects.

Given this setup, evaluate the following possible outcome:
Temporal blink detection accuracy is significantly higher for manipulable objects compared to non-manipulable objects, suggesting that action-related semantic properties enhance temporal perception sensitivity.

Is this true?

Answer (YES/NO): NO